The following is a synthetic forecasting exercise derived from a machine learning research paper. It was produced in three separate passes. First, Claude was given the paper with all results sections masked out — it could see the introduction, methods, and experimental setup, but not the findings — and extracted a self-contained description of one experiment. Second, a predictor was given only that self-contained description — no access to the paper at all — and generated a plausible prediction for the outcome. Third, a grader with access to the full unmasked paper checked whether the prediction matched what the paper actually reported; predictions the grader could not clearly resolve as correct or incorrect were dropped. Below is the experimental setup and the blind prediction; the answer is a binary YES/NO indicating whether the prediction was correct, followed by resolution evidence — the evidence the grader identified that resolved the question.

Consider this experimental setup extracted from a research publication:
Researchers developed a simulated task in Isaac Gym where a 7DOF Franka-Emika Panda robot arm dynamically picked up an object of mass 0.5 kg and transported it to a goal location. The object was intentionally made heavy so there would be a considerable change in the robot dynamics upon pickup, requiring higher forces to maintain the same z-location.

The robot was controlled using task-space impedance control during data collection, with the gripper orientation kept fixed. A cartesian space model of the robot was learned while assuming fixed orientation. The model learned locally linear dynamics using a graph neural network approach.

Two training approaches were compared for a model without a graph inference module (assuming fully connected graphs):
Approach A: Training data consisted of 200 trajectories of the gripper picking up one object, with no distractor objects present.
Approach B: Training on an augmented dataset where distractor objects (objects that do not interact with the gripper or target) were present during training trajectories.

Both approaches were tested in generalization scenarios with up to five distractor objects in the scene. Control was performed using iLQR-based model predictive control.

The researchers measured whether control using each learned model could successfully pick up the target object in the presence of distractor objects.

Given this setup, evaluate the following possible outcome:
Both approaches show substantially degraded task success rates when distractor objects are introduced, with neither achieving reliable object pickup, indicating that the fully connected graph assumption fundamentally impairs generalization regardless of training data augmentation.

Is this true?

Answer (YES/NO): NO